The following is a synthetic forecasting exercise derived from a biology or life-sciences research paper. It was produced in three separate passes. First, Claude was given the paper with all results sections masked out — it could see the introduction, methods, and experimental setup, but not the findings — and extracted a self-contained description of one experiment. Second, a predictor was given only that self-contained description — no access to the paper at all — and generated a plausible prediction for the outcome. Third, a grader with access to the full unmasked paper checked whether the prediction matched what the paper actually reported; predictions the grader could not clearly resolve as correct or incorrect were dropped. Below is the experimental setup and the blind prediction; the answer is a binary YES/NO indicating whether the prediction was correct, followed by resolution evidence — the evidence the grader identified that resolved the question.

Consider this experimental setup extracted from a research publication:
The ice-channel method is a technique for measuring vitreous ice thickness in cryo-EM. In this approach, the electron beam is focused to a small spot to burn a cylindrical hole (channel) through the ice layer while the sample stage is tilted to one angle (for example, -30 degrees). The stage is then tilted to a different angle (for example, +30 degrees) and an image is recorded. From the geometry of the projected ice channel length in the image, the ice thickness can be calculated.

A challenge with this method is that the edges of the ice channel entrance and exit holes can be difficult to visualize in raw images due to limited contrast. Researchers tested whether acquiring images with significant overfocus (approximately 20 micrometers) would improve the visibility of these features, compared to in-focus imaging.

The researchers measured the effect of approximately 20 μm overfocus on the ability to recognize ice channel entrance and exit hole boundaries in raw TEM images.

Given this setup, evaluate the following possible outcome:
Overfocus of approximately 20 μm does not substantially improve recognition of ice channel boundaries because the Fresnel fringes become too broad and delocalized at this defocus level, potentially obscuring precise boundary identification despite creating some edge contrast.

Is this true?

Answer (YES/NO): NO